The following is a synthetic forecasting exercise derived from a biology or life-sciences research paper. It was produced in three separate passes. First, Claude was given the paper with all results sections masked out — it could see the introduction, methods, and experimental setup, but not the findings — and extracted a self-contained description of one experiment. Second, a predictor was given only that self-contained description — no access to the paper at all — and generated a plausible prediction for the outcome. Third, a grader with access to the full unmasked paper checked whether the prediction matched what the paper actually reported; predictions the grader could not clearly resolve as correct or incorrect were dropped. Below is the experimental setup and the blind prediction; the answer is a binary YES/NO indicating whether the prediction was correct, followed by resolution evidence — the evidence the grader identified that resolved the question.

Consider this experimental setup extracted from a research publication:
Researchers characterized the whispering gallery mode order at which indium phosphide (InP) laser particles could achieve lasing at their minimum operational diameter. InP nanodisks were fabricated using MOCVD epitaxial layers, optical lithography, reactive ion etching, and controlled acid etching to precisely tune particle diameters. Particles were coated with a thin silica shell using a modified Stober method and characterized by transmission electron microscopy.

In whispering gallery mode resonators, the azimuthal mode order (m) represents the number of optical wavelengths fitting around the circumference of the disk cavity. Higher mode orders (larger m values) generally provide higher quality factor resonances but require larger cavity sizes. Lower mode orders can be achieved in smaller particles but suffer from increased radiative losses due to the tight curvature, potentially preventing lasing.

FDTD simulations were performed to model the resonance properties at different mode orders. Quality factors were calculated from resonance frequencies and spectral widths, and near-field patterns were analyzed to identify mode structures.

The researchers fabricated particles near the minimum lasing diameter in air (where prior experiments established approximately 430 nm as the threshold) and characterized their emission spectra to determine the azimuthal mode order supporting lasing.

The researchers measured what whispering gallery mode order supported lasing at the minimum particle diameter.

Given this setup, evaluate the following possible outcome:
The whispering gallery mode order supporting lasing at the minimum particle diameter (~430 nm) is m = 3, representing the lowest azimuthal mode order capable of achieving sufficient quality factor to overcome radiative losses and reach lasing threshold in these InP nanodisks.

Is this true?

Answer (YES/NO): NO